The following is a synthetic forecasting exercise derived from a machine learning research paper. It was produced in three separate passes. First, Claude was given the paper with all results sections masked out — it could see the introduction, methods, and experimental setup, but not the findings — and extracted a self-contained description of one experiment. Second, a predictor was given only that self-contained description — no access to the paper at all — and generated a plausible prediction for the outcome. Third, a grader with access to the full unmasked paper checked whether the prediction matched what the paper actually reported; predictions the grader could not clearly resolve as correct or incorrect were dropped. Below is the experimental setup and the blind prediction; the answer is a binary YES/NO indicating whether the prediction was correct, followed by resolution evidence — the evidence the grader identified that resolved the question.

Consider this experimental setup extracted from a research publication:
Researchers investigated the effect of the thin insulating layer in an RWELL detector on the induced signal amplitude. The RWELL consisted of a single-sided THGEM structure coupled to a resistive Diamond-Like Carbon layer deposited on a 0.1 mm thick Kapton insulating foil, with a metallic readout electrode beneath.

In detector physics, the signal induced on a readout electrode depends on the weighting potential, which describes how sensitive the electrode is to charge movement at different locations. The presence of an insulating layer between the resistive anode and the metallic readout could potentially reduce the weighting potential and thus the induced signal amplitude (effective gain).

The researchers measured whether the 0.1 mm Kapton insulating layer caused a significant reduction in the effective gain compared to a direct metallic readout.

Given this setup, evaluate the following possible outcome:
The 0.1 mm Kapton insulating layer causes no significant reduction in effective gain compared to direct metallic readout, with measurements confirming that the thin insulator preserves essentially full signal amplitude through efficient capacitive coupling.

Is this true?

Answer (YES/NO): NO